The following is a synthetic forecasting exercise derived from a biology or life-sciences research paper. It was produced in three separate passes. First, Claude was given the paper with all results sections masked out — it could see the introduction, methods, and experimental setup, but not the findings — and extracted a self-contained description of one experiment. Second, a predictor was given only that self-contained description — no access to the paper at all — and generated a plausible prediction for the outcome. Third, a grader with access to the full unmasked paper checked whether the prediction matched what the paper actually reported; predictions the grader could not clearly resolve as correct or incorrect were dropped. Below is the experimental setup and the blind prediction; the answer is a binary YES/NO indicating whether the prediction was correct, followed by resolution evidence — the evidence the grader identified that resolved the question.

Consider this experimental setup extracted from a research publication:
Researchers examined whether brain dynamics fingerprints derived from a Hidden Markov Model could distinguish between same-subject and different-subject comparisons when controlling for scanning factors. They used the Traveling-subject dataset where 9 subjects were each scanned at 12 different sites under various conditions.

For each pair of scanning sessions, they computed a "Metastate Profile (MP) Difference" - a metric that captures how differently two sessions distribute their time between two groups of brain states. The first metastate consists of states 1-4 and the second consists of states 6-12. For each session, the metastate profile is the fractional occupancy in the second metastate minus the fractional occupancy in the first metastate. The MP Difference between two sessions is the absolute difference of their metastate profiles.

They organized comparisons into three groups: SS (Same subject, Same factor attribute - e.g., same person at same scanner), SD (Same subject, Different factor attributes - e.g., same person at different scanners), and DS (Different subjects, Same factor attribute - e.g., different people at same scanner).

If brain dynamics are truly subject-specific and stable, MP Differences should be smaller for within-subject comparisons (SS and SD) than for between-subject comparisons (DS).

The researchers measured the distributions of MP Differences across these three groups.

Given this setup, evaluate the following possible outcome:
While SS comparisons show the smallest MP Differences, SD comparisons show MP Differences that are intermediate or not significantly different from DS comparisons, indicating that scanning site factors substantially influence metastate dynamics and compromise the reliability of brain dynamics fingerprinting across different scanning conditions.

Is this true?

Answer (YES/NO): NO